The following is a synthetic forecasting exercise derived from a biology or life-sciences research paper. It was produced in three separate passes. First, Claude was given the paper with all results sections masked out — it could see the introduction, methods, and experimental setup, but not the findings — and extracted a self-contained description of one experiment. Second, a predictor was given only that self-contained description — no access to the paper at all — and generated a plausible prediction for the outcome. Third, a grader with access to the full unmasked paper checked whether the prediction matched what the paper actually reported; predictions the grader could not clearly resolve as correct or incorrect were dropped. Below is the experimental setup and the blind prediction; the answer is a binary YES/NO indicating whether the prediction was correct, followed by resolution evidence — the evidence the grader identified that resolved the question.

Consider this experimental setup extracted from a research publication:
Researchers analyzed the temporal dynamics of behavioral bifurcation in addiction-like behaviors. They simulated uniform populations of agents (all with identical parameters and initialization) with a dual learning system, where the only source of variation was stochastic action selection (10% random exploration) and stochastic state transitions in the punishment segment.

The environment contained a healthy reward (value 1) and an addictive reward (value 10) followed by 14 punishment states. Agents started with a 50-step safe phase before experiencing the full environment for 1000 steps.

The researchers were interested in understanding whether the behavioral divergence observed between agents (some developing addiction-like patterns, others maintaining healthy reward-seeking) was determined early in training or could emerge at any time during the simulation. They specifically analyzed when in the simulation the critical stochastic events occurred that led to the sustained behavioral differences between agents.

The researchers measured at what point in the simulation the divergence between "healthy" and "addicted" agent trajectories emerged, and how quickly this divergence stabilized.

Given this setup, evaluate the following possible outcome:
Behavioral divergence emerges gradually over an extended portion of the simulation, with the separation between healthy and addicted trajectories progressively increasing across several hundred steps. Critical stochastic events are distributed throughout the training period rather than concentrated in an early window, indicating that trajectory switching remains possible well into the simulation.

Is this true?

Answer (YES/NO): NO